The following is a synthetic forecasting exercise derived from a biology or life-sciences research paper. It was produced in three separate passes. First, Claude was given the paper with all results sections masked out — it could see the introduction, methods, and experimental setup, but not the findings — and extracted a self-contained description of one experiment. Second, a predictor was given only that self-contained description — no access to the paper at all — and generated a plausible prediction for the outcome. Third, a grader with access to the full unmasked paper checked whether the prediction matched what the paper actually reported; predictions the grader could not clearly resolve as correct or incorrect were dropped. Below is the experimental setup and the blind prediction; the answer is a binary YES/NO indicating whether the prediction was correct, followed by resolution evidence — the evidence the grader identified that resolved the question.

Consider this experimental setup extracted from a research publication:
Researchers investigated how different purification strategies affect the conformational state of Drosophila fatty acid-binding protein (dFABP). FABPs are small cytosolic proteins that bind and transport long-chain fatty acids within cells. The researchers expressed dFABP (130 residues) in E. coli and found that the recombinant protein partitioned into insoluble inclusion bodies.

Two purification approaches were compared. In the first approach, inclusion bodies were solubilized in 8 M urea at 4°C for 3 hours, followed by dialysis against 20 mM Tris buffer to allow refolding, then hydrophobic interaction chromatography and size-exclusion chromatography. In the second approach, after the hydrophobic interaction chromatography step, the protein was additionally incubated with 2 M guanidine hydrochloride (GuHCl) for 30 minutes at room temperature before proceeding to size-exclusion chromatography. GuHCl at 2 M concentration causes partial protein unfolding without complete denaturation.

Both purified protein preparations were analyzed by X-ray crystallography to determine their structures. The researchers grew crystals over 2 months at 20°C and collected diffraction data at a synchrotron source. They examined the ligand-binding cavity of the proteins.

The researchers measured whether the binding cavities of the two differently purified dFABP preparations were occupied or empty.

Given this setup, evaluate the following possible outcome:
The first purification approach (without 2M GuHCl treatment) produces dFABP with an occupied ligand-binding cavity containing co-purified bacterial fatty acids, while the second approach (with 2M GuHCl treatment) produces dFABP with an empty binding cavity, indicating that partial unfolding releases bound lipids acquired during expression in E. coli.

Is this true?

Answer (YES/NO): YES